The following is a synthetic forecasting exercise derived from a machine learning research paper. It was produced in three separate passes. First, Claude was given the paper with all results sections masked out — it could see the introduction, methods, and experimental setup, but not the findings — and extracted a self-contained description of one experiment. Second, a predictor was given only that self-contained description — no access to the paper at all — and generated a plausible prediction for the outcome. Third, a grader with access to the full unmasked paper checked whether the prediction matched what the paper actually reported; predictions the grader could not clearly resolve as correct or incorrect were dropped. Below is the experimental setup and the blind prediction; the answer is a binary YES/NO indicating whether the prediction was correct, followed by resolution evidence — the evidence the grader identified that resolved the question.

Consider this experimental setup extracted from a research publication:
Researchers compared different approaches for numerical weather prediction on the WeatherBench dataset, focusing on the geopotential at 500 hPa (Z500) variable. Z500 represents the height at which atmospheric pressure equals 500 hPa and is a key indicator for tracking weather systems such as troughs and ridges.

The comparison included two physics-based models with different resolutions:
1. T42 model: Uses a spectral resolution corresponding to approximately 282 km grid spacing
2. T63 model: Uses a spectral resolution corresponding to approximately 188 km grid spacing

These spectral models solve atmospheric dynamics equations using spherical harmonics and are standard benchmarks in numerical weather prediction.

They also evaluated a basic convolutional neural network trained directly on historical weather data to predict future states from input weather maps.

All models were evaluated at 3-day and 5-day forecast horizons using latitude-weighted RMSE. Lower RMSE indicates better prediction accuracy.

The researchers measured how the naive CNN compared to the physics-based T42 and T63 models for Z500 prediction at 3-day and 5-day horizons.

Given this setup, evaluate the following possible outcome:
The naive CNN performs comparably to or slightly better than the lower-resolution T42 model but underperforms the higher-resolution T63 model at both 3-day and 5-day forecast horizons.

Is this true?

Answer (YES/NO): NO